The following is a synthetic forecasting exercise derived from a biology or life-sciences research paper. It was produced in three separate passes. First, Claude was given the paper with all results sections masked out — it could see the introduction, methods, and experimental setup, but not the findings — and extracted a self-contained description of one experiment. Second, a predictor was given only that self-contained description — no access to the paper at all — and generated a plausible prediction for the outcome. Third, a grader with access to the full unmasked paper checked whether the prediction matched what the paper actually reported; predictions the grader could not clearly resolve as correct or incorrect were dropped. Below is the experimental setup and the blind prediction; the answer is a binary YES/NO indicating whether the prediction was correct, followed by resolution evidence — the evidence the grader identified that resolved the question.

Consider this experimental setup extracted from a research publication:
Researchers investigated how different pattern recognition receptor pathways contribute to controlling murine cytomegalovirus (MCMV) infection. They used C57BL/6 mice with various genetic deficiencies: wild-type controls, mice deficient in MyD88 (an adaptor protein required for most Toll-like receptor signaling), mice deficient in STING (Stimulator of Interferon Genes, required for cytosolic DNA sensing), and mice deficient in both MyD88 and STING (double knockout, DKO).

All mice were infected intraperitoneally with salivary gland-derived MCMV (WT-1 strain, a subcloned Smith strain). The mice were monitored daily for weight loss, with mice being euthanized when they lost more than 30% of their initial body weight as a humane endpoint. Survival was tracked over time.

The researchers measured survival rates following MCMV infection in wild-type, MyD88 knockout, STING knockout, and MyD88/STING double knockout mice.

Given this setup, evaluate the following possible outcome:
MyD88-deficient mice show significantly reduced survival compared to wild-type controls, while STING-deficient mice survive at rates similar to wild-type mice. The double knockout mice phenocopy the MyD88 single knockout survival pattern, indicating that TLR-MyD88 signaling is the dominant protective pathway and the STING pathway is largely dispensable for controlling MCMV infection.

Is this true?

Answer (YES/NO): NO